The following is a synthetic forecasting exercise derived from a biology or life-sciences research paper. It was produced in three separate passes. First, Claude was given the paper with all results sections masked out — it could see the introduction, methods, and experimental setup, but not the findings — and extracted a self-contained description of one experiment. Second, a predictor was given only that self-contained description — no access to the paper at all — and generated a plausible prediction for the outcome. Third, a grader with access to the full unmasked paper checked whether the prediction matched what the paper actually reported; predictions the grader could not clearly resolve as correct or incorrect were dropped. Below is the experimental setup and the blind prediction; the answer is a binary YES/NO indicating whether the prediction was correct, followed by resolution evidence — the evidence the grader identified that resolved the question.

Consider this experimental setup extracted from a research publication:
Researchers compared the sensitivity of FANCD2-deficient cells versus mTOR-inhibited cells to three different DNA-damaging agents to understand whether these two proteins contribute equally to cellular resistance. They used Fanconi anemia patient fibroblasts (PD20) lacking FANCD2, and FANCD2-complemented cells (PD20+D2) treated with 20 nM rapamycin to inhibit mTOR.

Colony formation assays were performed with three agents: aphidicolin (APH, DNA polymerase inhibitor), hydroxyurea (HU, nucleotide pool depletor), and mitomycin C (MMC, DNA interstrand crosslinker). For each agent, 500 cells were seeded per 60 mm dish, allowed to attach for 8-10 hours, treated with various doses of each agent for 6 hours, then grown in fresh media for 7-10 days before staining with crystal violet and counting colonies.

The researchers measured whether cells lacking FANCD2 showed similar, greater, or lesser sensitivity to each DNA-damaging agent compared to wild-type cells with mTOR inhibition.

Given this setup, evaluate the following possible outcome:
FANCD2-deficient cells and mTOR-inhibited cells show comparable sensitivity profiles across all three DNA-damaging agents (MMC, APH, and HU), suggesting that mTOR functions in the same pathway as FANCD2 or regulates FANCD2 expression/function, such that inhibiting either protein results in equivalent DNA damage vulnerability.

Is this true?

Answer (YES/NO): NO